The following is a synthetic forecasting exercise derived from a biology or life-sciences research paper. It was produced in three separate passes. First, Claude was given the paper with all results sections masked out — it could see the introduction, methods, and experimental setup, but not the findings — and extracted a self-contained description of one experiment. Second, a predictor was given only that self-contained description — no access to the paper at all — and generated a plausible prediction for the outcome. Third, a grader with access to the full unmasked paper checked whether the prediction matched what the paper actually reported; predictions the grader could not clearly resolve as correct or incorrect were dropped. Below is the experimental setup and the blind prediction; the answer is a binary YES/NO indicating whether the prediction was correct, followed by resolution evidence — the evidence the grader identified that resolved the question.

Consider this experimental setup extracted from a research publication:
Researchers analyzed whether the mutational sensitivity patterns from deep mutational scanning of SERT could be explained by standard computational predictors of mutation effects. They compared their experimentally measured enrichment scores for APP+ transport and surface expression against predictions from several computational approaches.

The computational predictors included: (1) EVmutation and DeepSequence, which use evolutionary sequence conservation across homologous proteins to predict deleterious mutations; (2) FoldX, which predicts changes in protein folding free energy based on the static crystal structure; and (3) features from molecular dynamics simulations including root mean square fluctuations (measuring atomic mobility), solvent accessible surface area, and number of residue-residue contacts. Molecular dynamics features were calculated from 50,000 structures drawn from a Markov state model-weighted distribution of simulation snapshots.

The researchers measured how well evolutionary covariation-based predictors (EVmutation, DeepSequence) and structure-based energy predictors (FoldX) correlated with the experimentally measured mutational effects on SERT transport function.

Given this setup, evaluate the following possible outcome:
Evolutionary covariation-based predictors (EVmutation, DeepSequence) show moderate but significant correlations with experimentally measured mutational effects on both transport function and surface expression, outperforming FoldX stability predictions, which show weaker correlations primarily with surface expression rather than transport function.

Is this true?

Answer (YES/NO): NO